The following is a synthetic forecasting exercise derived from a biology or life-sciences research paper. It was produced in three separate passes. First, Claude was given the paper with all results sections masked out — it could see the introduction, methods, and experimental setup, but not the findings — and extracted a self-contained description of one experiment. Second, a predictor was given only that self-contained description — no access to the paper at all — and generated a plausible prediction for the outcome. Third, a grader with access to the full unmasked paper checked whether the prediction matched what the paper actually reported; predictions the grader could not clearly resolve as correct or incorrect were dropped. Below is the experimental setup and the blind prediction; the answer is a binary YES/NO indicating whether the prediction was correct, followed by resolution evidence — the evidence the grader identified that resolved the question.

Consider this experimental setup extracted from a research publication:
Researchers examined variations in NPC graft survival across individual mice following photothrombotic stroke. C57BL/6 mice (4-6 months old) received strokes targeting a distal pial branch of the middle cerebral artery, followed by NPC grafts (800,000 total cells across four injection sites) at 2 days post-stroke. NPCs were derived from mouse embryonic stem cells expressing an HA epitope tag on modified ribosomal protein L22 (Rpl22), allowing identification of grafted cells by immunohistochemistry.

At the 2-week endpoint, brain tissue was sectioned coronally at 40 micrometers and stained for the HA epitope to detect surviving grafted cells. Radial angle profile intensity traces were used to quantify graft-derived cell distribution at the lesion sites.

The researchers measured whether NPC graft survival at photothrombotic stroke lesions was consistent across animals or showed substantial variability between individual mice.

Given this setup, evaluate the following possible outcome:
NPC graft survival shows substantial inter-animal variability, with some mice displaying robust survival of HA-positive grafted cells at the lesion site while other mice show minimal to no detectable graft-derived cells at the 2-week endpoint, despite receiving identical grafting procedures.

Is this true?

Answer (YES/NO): NO